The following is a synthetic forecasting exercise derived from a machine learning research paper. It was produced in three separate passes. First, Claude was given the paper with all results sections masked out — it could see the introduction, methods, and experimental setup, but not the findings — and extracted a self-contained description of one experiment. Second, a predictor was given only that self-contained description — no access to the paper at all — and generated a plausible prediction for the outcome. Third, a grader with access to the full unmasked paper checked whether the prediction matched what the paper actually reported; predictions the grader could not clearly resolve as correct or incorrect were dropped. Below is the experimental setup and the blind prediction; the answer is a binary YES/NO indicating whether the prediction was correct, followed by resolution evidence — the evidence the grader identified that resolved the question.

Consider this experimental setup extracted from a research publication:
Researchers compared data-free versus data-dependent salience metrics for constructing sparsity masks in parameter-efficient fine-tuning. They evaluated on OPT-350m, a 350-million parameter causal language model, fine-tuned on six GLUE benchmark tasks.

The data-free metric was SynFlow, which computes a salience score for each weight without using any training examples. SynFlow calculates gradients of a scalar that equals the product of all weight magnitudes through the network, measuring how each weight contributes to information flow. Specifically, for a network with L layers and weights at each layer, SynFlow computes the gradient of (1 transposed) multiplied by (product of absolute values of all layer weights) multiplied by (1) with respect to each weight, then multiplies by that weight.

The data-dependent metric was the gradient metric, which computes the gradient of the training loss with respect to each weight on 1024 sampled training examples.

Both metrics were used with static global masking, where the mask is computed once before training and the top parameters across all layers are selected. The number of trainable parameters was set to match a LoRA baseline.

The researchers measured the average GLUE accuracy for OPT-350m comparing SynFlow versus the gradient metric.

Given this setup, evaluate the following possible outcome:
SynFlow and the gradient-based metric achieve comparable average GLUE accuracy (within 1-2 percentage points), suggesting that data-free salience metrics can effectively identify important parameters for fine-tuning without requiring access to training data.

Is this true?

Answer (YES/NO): NO